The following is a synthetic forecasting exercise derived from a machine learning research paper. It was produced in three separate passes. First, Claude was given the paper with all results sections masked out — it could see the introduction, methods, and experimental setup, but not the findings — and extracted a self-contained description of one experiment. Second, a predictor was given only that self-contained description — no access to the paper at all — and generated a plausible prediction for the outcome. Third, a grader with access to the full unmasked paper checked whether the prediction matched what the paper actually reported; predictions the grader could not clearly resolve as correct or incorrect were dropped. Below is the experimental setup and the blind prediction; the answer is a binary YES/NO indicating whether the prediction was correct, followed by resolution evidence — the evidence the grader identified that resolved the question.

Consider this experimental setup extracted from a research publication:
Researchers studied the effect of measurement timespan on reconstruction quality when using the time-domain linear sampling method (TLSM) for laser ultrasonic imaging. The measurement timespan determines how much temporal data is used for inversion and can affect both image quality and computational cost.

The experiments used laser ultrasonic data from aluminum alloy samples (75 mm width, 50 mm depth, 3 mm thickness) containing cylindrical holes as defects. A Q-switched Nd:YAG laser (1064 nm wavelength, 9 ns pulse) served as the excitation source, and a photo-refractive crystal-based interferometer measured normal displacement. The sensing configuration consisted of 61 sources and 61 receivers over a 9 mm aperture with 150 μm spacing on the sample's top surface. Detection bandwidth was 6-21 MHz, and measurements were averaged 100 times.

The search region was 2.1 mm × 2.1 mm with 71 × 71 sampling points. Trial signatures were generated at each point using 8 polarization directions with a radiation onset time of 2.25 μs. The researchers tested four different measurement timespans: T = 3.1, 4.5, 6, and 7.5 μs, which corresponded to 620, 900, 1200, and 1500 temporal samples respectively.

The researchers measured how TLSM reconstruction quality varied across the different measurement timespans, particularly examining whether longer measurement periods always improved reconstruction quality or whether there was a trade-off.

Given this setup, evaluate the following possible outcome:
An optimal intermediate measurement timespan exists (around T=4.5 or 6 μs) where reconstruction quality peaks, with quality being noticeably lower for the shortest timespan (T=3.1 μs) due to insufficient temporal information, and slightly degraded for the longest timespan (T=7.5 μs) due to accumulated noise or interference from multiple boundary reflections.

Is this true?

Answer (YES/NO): NO